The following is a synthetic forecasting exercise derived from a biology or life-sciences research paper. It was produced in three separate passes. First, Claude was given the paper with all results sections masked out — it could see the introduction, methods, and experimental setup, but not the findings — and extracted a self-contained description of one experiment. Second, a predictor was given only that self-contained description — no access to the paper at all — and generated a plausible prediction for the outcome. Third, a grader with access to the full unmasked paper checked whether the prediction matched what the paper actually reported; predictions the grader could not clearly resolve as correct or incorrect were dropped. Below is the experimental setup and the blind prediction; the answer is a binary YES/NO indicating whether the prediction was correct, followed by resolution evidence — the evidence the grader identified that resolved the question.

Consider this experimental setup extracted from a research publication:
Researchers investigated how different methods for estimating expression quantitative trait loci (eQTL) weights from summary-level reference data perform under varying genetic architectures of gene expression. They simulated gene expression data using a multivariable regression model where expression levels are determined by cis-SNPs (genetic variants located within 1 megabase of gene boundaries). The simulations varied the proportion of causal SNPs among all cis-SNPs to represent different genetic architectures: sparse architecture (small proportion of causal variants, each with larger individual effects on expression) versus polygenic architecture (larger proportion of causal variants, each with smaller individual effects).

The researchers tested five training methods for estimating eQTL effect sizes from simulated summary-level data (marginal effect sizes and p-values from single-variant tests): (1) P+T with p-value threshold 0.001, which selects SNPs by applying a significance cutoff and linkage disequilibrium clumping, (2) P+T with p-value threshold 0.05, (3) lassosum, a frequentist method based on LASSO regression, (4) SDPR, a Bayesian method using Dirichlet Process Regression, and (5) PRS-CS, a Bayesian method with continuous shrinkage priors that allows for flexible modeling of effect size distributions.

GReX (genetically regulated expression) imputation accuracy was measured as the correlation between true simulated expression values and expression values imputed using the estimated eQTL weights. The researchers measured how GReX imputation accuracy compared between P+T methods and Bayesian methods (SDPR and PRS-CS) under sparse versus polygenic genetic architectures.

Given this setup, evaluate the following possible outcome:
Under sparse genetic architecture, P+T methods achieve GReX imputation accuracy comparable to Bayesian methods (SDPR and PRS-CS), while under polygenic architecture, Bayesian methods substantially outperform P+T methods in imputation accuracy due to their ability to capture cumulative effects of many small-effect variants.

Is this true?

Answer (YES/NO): NO